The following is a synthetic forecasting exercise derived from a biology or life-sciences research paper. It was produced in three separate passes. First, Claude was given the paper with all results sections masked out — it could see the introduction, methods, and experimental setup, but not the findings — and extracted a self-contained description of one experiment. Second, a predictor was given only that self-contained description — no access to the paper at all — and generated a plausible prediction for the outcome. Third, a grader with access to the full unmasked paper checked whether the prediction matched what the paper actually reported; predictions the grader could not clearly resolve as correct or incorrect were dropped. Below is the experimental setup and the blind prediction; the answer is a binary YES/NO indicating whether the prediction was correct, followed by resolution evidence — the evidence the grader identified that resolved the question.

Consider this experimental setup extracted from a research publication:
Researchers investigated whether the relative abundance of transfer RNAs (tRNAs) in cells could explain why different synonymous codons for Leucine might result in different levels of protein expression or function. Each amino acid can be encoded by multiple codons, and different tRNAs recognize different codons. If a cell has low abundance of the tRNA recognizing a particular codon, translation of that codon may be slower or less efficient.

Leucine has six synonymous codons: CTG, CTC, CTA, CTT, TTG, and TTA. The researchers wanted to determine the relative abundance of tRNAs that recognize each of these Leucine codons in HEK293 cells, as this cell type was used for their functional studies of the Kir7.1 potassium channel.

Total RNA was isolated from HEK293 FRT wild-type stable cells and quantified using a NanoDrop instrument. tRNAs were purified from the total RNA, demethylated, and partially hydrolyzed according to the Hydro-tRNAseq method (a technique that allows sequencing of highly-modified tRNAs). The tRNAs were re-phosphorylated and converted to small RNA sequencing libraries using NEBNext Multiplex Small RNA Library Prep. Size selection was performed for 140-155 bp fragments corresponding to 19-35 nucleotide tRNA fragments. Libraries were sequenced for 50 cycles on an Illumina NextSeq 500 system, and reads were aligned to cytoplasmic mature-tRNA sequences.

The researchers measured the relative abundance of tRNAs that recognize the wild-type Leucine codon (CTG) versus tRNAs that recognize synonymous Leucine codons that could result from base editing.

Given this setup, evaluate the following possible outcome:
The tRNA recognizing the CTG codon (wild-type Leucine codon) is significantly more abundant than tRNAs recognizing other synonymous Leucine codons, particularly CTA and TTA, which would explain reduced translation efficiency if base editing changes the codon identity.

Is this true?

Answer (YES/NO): NO